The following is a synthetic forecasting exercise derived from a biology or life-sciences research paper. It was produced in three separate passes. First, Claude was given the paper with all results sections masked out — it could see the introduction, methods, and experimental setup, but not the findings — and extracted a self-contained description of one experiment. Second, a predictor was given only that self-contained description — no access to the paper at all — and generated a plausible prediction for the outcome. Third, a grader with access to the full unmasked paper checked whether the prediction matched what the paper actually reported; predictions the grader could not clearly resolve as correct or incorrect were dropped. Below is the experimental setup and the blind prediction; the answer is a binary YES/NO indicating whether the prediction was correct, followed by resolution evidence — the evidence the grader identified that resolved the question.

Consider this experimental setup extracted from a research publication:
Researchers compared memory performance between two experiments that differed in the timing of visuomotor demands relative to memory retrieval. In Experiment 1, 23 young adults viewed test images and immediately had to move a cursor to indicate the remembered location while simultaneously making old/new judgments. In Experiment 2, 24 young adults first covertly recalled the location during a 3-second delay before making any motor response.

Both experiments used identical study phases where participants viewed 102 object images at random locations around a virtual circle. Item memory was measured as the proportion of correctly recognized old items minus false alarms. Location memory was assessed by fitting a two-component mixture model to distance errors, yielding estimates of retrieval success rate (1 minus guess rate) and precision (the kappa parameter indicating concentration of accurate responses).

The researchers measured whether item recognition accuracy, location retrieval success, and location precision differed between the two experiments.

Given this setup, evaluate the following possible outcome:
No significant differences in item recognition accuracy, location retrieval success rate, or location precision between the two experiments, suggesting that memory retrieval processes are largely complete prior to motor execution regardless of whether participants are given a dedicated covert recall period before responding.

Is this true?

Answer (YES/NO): NO